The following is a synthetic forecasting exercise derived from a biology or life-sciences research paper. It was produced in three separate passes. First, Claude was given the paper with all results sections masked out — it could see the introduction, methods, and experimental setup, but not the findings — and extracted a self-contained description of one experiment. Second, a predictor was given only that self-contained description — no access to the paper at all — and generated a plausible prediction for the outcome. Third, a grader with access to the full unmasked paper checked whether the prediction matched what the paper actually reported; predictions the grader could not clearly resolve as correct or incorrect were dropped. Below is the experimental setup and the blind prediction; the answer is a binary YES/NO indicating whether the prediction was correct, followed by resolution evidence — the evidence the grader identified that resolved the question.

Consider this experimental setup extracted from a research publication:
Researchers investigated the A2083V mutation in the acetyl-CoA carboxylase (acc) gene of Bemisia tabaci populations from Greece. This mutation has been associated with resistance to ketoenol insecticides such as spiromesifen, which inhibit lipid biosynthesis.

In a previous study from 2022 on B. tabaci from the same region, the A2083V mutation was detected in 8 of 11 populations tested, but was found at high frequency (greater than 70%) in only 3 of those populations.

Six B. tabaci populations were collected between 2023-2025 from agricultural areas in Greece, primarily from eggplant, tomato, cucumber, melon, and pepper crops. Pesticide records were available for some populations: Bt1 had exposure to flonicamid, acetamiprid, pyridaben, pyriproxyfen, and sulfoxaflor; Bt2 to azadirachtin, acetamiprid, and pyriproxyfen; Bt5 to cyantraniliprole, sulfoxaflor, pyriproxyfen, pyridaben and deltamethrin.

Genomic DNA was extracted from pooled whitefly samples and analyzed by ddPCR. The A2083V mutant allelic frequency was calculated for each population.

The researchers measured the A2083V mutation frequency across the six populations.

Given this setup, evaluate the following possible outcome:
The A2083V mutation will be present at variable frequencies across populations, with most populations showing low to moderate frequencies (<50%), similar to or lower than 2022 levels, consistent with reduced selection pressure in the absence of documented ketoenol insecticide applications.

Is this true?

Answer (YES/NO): NO